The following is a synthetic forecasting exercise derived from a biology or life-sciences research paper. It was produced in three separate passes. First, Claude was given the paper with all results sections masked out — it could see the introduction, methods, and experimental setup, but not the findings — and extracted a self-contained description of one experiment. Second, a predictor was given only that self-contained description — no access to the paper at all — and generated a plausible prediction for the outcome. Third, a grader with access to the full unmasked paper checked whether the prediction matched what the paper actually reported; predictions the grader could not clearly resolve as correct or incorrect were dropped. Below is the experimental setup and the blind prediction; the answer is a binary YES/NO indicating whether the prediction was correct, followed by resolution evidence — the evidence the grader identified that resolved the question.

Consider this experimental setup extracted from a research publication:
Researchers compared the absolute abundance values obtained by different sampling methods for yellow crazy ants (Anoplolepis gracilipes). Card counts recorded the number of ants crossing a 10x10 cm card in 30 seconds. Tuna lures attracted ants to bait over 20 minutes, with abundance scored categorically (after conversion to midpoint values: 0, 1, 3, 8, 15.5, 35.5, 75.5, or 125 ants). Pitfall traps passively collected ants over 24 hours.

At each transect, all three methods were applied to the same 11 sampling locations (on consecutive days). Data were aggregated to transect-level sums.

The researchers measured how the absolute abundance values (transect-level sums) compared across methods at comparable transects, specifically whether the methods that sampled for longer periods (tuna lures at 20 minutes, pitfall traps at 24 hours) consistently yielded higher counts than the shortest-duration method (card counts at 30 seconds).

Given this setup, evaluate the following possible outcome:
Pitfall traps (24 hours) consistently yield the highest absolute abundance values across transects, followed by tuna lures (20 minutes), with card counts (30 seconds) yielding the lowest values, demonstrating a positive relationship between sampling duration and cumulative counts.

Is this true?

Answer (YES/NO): YES